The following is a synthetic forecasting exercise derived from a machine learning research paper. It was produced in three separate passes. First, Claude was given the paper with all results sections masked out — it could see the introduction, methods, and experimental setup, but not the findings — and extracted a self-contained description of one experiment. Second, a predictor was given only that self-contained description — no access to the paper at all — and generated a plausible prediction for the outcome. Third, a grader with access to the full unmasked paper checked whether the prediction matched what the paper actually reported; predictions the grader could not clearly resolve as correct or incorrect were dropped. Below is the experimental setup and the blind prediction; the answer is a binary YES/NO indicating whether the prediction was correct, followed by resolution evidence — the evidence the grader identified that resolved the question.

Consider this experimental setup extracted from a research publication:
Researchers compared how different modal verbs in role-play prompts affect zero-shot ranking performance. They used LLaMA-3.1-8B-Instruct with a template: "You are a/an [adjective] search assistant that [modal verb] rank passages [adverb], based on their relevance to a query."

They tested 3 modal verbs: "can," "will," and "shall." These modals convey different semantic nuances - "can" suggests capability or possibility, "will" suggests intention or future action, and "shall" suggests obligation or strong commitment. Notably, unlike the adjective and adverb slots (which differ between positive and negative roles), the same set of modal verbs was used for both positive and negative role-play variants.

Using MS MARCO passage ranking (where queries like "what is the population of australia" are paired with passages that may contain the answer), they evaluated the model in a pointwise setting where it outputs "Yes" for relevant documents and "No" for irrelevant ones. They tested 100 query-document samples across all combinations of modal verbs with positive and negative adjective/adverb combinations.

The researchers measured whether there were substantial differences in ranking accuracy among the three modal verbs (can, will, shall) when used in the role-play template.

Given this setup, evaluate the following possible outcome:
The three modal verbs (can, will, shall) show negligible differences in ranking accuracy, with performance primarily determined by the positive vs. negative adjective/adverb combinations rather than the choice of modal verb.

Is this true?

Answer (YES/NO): YES